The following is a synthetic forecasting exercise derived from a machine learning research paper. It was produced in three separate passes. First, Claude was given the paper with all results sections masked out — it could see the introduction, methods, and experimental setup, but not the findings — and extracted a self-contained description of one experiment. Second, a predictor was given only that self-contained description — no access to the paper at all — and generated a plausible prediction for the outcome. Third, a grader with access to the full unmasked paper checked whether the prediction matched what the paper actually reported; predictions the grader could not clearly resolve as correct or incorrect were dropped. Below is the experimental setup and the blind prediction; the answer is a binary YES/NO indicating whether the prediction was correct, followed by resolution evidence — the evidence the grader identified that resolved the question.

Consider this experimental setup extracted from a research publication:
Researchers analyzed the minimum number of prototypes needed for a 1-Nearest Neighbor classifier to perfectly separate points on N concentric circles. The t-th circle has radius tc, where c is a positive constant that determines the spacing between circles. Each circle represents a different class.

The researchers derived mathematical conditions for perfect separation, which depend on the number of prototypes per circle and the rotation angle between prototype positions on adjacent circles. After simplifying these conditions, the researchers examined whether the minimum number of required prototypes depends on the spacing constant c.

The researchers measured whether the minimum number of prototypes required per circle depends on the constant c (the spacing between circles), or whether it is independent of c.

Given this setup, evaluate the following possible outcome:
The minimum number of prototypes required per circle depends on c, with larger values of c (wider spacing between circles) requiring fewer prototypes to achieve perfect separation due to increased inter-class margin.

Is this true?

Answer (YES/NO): NO